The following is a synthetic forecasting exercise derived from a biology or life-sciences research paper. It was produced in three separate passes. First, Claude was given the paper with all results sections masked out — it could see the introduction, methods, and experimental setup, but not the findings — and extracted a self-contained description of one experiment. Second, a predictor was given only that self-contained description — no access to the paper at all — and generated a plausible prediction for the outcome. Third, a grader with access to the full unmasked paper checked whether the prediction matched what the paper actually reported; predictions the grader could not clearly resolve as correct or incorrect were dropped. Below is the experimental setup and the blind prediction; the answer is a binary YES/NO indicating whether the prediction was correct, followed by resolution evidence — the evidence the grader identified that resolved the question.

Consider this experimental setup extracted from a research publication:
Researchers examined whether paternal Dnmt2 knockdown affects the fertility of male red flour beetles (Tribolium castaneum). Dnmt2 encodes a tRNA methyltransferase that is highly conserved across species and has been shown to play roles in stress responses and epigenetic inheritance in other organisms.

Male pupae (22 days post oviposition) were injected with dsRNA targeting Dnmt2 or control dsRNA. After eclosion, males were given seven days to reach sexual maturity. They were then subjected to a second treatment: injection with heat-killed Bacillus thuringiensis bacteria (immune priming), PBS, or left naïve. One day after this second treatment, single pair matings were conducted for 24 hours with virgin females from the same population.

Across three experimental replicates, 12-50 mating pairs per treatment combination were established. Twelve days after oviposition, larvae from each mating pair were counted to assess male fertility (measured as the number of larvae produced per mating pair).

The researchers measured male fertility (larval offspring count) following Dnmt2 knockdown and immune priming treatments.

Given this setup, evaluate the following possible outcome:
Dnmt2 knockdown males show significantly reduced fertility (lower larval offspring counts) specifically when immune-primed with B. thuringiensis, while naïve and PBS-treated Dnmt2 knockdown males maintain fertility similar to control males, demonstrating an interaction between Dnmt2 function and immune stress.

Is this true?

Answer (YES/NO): NO